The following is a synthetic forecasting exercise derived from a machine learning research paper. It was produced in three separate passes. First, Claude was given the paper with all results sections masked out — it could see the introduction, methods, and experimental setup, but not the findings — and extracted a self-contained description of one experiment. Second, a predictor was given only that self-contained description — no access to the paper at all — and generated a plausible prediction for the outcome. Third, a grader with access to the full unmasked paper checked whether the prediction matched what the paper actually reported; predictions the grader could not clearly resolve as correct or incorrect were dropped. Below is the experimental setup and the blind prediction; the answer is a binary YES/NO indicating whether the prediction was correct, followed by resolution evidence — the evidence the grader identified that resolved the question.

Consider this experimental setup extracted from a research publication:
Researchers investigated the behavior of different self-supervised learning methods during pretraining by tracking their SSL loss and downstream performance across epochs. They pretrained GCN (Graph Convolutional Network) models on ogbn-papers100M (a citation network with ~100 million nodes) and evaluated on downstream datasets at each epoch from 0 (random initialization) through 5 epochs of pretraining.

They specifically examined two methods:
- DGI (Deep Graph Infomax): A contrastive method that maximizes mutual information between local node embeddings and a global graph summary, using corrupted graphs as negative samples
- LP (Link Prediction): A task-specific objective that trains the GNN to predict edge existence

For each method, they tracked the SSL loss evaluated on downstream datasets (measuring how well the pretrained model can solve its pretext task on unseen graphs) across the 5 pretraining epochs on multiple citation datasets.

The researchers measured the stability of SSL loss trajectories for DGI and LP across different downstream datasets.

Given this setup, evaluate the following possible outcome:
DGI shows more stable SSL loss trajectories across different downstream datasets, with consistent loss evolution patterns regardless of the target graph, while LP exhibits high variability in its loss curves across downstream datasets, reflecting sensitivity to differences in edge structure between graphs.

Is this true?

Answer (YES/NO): NO